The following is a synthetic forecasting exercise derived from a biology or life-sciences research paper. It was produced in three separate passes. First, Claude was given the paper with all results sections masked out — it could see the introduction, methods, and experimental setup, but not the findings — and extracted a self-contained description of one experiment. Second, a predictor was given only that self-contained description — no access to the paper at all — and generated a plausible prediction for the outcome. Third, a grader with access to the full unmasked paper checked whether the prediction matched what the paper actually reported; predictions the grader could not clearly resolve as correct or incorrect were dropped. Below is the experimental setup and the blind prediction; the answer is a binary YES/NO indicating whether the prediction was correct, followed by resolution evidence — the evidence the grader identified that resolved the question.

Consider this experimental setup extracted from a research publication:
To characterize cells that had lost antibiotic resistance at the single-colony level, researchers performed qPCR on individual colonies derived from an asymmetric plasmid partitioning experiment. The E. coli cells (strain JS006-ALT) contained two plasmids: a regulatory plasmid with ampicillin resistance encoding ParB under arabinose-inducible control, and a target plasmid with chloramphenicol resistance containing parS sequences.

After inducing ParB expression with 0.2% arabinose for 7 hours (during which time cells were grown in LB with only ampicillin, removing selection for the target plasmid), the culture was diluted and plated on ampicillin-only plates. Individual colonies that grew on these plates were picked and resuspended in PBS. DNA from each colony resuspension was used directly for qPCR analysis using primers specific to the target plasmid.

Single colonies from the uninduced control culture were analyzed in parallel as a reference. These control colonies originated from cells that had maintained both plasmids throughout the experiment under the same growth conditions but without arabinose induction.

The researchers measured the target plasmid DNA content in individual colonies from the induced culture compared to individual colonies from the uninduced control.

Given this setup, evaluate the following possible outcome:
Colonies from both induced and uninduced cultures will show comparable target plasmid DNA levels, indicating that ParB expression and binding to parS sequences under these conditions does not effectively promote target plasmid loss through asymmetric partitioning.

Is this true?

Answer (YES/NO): NO